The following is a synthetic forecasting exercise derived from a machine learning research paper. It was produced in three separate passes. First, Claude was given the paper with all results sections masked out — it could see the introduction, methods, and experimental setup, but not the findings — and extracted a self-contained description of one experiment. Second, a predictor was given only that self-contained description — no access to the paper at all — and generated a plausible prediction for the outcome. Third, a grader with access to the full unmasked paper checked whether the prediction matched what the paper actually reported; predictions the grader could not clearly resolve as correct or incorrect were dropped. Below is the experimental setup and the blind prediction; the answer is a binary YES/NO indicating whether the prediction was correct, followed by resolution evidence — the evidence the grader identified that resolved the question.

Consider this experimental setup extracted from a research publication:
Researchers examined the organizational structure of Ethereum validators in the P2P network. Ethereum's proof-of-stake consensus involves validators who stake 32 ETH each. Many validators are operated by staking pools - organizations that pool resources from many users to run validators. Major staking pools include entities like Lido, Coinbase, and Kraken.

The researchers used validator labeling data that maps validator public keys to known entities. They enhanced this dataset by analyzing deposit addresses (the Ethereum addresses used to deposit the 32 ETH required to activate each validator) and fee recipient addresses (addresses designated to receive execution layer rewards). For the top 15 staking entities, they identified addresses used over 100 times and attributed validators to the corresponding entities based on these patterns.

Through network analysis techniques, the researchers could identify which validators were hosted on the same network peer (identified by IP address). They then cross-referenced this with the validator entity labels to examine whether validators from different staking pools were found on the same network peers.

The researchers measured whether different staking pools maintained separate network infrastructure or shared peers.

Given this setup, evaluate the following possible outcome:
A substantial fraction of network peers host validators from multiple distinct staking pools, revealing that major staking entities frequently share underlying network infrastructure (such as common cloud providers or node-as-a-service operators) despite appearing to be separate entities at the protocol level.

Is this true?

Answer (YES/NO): NO